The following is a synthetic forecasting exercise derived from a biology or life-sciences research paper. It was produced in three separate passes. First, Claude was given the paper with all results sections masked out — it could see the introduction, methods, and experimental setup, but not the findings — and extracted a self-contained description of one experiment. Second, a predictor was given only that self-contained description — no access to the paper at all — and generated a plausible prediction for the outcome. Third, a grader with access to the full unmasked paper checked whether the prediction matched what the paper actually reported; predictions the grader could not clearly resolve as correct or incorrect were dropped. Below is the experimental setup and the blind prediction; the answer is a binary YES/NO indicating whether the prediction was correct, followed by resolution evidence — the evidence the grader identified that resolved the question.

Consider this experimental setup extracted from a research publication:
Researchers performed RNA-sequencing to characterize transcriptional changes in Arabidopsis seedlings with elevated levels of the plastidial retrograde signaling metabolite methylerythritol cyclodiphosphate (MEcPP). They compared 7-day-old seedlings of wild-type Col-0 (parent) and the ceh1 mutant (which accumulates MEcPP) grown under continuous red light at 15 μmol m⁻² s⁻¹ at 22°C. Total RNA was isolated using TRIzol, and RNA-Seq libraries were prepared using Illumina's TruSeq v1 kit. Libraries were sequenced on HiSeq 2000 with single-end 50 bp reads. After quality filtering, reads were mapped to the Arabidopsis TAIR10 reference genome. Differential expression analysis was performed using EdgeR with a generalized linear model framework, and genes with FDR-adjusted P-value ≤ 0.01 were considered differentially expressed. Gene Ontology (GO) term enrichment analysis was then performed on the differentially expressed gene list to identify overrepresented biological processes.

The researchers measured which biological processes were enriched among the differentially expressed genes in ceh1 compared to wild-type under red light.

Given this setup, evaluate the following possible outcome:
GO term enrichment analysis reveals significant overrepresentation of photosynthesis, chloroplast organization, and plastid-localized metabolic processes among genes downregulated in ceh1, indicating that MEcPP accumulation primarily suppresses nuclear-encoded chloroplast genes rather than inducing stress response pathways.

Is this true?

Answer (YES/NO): NO